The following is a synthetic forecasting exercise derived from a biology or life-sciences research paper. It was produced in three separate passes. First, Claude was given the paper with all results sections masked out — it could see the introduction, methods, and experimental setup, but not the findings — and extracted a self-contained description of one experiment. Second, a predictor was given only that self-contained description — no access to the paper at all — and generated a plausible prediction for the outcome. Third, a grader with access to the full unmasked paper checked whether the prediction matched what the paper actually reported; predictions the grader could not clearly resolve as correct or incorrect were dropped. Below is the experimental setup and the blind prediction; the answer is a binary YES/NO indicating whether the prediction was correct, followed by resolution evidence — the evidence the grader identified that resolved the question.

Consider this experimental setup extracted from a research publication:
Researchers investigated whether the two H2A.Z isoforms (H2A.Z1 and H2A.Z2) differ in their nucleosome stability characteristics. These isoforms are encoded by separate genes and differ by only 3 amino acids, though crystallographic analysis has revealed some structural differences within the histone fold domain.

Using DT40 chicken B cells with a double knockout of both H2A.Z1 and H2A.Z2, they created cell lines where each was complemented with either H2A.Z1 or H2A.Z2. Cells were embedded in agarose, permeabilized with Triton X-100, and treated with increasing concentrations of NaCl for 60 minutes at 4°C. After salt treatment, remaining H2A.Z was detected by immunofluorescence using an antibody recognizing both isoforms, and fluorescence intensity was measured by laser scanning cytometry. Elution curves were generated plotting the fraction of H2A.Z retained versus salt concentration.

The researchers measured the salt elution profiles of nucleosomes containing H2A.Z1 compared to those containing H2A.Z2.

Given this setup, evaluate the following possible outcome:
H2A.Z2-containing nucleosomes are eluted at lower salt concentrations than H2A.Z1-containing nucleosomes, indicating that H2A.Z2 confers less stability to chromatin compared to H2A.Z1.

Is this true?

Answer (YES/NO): NO